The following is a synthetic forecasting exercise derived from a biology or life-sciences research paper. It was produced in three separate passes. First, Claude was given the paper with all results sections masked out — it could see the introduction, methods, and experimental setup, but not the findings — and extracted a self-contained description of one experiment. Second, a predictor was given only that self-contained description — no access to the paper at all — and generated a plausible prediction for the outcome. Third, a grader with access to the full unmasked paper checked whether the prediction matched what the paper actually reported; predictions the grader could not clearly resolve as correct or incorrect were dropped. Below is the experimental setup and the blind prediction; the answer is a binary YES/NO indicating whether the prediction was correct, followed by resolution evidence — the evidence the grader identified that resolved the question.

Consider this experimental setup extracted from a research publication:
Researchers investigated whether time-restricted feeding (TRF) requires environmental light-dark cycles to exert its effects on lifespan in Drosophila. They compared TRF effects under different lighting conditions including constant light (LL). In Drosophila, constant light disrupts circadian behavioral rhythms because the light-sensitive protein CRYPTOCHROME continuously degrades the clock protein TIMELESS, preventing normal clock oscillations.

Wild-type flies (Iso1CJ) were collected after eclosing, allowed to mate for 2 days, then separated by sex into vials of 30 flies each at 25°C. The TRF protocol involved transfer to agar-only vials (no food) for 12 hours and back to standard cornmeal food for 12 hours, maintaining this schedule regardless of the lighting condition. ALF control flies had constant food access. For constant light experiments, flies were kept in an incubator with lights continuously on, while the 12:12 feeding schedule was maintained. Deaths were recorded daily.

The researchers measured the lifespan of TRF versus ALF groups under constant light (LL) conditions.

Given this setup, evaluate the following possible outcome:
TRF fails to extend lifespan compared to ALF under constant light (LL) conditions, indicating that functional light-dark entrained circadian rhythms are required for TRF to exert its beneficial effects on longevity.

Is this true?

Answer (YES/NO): YES